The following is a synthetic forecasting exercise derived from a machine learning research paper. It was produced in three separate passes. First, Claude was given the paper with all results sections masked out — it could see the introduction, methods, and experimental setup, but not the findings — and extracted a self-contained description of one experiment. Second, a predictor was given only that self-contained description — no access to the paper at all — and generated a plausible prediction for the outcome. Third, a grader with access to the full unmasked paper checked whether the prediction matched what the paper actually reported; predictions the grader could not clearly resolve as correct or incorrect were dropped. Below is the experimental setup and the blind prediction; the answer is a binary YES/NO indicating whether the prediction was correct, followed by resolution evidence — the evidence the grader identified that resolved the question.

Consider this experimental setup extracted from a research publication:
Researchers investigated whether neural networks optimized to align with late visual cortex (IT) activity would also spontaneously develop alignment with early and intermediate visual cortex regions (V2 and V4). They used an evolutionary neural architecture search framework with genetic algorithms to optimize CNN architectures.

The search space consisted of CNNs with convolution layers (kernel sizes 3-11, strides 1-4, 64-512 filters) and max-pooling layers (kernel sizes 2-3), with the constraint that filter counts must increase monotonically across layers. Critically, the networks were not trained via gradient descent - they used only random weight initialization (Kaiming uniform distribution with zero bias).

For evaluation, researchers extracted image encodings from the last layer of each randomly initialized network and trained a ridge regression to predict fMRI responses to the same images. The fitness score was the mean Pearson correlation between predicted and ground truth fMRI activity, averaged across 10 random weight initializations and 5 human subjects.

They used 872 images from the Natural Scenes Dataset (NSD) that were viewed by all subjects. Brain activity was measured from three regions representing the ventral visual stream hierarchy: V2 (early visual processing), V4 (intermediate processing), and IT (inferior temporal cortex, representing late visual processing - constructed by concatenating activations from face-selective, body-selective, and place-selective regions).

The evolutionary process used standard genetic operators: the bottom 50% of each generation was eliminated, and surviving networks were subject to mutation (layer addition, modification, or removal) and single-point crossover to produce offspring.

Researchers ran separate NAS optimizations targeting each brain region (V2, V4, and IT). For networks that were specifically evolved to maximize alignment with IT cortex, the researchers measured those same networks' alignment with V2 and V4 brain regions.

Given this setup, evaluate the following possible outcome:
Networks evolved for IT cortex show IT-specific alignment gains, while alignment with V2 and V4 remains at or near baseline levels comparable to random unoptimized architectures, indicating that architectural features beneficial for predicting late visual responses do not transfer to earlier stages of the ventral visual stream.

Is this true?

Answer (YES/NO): NO